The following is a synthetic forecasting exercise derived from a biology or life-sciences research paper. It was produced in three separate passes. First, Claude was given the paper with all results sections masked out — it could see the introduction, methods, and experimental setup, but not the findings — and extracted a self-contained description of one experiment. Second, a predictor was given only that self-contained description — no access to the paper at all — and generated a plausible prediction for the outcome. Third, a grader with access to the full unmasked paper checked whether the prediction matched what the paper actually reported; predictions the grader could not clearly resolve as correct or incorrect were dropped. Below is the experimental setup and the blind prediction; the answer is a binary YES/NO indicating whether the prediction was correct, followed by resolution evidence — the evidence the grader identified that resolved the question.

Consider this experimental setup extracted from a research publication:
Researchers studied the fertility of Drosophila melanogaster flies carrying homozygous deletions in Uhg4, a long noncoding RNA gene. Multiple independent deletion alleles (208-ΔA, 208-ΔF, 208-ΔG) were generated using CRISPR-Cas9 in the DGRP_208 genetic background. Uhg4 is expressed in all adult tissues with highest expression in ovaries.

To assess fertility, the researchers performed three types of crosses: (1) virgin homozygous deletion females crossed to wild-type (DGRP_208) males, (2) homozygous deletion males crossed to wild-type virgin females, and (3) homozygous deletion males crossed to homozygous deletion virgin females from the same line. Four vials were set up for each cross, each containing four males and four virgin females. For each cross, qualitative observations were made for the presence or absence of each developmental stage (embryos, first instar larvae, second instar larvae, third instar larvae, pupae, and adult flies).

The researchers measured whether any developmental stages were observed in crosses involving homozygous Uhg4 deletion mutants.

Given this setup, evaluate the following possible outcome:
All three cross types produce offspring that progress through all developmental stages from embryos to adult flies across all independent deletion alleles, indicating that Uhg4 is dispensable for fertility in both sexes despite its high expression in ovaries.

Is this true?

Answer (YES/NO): NO